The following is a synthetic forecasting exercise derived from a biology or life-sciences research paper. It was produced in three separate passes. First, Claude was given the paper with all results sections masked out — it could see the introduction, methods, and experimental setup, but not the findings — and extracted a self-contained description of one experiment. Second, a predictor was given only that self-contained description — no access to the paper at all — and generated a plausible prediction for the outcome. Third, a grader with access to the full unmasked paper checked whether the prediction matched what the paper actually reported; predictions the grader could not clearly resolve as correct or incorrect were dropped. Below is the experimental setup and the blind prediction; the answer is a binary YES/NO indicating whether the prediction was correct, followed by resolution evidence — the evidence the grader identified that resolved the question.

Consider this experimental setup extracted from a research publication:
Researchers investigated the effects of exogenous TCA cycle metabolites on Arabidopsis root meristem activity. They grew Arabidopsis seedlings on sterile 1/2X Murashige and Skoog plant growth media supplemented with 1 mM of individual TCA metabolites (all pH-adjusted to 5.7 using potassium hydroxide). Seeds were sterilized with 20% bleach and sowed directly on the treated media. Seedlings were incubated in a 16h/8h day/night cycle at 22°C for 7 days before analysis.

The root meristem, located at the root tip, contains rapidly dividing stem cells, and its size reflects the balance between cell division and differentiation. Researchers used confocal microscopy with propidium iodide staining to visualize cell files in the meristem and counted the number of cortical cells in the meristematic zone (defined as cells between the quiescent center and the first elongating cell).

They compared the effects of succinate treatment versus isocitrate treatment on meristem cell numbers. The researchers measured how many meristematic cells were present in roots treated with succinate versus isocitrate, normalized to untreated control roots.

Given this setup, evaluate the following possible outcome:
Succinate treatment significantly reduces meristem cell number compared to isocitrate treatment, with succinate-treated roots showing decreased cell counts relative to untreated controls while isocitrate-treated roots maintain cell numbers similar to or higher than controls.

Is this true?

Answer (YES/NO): NO